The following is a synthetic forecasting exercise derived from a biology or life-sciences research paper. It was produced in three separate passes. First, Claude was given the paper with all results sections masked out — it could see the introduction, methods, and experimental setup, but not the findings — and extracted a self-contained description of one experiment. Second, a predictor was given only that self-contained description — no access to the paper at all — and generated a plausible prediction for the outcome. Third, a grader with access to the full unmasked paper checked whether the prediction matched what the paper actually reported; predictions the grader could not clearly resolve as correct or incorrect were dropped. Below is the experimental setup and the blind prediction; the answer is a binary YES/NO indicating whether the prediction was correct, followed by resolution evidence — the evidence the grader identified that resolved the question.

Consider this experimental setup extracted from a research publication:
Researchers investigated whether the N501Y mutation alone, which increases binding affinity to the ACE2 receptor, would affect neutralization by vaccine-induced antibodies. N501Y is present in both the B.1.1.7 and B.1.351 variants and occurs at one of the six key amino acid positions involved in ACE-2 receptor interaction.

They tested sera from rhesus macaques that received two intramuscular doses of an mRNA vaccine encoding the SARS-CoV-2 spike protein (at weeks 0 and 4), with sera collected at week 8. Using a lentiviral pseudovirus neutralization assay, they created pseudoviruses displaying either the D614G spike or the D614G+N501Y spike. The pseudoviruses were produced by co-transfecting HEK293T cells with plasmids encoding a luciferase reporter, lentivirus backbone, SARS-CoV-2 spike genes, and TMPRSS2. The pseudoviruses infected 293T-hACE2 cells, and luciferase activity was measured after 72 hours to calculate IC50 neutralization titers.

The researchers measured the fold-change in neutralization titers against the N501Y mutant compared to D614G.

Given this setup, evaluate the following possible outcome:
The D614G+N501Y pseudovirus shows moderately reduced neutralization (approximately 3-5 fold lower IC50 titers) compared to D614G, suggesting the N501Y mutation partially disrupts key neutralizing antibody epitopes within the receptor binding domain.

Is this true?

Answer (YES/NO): NO